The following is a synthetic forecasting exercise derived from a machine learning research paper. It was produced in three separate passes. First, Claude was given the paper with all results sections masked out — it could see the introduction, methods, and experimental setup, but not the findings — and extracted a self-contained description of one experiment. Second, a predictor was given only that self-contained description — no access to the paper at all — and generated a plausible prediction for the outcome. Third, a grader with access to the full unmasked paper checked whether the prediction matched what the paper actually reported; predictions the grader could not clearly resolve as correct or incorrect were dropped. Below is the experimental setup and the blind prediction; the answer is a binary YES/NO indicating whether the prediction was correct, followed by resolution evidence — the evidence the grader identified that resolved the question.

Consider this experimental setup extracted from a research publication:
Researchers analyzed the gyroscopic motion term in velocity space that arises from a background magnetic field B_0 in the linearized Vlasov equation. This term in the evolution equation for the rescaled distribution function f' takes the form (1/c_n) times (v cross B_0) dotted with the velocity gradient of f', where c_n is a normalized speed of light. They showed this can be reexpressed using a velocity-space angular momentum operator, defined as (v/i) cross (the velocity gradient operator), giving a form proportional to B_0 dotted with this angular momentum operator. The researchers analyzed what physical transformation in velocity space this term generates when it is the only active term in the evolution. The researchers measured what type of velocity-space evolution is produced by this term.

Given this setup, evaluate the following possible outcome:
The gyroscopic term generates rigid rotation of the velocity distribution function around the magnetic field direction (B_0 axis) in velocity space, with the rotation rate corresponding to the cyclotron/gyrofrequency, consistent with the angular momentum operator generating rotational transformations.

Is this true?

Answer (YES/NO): YES